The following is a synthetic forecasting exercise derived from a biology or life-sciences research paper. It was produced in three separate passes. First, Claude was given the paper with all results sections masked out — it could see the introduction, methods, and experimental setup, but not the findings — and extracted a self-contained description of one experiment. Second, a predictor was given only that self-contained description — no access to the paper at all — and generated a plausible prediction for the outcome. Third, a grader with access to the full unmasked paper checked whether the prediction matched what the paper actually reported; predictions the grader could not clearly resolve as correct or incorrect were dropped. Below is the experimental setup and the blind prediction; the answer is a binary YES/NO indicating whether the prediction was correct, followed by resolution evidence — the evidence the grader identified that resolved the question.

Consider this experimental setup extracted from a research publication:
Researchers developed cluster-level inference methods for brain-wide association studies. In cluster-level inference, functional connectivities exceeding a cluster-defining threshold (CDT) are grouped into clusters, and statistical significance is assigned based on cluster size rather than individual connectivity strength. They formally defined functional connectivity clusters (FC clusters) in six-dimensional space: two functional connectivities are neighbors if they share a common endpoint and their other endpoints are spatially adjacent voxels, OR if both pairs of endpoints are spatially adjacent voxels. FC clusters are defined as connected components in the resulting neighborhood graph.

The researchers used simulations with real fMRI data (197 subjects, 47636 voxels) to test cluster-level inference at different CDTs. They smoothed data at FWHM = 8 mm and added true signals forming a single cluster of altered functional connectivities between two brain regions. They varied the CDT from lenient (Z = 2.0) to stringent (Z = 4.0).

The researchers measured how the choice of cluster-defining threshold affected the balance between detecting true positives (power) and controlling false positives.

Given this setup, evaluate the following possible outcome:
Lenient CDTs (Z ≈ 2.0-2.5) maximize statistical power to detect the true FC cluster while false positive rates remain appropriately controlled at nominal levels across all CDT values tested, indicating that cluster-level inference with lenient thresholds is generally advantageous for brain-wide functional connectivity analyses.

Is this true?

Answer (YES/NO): NO